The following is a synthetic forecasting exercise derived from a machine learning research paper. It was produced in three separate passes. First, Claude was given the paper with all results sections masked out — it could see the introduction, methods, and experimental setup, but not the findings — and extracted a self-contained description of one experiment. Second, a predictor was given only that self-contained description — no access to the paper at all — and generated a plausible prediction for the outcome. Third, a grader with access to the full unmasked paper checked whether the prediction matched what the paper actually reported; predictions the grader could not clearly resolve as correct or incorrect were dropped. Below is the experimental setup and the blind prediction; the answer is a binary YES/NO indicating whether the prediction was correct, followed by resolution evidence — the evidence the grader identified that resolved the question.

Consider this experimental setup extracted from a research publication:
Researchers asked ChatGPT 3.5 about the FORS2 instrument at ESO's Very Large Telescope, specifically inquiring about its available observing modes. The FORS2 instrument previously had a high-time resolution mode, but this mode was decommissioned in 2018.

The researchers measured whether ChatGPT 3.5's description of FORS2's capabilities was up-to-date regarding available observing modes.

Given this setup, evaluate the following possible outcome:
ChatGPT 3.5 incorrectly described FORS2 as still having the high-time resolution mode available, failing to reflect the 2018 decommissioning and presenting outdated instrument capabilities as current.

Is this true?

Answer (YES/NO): YES